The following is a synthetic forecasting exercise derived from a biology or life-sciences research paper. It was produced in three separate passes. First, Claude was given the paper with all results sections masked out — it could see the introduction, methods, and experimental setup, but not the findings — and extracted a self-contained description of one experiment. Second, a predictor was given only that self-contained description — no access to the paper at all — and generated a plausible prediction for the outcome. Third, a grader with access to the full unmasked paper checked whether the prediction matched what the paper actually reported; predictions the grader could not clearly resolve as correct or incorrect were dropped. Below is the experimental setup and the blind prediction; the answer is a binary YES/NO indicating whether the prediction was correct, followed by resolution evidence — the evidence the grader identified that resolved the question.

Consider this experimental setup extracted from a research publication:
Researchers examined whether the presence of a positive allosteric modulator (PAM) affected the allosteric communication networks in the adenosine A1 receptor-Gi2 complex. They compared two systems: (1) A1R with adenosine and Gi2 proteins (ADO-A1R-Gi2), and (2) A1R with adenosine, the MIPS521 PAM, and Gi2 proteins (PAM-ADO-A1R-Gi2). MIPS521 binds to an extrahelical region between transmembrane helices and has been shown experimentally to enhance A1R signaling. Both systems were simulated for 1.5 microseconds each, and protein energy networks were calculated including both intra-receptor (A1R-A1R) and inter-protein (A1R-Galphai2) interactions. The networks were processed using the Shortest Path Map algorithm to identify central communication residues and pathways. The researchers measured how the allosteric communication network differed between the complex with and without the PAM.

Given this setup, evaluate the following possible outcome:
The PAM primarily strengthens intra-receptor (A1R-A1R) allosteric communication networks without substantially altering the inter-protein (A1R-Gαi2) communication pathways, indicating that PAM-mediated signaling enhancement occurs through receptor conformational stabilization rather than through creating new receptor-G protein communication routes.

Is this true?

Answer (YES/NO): NO